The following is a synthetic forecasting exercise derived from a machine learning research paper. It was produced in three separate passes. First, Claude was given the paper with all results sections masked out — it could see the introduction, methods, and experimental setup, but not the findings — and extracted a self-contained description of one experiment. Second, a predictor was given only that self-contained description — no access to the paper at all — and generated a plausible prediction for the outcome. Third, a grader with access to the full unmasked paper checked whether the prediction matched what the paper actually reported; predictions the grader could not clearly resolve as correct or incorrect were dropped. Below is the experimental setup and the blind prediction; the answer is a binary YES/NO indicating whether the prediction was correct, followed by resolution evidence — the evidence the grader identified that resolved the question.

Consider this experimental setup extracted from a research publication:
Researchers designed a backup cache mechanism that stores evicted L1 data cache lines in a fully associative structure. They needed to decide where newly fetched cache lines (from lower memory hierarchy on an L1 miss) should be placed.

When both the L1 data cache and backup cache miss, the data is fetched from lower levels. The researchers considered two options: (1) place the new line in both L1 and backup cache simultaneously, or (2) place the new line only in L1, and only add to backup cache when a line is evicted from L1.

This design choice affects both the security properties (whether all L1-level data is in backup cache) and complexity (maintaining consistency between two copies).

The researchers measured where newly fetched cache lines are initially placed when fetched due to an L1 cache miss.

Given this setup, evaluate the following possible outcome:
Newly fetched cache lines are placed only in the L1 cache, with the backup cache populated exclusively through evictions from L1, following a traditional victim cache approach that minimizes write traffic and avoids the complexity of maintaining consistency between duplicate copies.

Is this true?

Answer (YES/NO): YES